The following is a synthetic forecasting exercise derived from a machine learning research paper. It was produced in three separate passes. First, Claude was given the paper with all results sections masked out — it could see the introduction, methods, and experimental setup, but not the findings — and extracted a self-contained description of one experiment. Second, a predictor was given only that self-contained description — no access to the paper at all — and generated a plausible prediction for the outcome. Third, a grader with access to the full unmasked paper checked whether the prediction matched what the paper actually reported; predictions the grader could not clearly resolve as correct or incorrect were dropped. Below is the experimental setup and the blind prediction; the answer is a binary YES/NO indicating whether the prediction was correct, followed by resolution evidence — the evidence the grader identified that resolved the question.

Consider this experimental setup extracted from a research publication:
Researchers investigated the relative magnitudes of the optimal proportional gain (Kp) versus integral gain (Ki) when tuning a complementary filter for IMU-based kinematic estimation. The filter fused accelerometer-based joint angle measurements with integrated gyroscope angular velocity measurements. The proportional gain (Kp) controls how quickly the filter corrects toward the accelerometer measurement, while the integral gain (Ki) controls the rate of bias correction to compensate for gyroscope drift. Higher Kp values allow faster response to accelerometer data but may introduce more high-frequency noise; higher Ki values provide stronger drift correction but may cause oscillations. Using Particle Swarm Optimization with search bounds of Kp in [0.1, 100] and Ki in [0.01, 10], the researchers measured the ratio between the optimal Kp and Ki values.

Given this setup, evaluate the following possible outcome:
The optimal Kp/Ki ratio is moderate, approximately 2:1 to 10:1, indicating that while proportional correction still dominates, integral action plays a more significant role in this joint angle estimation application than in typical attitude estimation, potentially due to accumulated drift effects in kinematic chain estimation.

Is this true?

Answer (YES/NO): NO